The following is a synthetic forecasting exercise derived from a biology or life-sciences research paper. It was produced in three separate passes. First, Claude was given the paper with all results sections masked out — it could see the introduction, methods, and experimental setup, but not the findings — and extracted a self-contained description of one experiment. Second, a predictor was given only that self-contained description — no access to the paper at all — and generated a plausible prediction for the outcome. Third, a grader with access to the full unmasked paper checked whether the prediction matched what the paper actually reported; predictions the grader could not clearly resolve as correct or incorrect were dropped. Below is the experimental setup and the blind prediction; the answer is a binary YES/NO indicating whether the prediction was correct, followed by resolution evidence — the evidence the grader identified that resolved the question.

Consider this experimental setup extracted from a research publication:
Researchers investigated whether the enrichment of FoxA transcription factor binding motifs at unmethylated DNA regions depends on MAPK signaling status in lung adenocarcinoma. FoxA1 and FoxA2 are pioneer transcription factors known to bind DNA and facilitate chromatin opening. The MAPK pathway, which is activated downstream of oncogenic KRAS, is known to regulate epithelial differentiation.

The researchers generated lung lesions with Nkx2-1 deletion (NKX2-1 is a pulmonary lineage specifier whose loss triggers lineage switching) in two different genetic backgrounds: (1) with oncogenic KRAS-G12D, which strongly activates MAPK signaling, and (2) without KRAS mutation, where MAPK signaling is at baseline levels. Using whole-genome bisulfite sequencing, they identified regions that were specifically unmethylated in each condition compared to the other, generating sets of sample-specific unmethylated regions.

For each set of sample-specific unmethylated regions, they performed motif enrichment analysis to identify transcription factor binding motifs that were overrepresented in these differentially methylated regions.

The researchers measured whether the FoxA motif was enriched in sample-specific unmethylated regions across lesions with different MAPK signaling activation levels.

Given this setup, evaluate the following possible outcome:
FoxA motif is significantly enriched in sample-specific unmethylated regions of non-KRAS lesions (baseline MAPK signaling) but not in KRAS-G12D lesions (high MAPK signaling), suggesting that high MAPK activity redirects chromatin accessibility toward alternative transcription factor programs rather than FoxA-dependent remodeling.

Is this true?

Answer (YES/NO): NO